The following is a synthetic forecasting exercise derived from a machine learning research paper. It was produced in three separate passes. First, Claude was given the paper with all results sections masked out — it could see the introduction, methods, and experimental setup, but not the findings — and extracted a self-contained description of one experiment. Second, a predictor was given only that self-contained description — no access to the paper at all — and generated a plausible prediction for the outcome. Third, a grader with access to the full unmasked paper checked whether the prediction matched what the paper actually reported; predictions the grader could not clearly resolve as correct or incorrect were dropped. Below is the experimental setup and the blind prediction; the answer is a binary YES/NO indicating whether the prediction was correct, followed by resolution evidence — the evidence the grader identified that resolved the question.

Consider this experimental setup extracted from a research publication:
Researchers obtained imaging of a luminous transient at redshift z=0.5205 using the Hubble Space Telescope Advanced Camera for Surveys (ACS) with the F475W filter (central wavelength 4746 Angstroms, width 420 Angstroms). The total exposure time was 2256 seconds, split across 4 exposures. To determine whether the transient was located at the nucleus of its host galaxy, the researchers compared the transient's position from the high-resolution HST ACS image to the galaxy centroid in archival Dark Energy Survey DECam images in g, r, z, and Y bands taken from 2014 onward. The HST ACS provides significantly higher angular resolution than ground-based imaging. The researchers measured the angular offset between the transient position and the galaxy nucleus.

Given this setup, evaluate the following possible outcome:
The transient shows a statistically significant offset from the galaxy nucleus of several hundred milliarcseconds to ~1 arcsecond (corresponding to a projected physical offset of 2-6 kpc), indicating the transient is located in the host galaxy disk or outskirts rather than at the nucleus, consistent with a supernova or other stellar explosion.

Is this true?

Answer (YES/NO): NO